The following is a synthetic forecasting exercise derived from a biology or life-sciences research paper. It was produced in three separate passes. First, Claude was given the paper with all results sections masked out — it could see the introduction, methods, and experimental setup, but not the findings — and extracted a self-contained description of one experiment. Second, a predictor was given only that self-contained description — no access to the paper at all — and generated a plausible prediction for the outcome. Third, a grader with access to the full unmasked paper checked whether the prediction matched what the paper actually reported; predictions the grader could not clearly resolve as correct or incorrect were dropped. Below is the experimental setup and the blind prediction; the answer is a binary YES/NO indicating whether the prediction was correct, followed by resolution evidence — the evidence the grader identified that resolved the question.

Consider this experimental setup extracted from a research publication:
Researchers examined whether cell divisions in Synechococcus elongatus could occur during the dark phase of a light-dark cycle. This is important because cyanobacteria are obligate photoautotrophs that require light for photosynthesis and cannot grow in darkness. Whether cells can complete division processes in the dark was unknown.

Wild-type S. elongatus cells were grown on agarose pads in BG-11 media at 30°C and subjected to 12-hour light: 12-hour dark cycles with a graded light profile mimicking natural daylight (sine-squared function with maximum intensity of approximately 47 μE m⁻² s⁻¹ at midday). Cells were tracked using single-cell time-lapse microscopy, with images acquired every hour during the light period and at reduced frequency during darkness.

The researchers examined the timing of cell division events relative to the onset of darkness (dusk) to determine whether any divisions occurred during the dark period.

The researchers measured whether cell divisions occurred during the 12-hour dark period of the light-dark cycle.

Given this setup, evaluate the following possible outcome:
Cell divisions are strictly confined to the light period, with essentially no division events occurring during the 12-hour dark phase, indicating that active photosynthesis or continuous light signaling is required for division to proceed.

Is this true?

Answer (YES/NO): YES